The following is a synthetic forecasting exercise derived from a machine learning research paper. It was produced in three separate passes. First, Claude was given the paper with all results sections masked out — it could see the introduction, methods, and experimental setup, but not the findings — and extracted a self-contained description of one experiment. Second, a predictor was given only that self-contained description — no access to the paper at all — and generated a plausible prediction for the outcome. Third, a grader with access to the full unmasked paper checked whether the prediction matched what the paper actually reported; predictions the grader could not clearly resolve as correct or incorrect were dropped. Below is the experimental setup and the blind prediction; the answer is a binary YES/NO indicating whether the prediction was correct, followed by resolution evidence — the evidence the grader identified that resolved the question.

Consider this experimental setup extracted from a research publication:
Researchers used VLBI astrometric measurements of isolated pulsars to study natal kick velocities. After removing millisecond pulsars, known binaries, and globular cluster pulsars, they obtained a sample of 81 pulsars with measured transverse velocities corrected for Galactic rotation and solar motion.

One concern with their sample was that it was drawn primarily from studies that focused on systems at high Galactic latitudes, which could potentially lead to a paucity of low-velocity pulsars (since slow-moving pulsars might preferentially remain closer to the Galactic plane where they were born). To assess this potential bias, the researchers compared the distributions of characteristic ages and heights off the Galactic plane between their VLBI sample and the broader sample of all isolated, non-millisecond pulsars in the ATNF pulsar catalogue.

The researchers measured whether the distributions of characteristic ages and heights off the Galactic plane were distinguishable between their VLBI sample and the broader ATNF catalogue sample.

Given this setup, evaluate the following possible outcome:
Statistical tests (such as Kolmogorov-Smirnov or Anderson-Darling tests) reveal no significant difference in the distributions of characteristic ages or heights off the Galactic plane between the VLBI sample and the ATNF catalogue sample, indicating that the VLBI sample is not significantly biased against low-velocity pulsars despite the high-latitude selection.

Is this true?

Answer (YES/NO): YES